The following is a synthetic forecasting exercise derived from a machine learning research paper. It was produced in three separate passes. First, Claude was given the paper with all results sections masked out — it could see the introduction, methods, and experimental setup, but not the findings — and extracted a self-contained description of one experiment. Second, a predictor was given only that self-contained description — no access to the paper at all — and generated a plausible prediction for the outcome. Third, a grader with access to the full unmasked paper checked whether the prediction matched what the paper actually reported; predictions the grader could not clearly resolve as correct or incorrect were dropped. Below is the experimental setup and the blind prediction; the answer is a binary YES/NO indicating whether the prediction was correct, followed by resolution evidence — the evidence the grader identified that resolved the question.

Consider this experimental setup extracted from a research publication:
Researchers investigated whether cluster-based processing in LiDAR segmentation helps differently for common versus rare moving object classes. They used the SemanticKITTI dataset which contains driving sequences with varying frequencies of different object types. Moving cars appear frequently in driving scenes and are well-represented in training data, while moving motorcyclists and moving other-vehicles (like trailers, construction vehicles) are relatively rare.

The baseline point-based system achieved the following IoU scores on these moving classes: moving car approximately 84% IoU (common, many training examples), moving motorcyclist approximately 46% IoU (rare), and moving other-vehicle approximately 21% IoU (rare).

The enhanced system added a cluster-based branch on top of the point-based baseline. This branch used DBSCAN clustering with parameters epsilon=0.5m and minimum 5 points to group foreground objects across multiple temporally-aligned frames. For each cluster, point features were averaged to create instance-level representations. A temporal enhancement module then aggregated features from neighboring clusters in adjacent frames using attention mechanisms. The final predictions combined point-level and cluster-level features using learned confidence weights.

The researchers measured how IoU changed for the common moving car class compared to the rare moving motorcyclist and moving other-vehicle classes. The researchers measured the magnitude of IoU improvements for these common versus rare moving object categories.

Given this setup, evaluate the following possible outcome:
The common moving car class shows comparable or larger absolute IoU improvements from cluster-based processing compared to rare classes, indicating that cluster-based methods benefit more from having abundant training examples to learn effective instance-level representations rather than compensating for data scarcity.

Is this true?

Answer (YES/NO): NO